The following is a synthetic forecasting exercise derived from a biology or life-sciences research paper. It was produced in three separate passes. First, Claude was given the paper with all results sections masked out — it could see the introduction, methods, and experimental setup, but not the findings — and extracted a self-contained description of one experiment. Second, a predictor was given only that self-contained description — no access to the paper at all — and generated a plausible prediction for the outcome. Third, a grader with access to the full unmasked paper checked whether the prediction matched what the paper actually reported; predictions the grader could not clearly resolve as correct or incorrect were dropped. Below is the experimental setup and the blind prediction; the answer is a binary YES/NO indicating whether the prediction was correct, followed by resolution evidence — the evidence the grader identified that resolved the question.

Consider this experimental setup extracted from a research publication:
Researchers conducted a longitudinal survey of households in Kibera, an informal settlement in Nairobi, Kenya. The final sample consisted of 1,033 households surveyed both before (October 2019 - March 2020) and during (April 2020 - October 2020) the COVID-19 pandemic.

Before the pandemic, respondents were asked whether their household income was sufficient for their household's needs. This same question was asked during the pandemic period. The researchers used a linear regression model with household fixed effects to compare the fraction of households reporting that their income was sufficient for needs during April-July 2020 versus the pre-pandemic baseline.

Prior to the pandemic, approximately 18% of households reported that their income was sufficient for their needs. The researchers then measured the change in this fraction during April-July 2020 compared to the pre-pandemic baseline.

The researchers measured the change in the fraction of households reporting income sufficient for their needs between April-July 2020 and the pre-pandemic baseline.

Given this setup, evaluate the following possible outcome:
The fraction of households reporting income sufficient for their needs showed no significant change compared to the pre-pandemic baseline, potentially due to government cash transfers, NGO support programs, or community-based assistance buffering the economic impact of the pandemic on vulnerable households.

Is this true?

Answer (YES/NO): NO